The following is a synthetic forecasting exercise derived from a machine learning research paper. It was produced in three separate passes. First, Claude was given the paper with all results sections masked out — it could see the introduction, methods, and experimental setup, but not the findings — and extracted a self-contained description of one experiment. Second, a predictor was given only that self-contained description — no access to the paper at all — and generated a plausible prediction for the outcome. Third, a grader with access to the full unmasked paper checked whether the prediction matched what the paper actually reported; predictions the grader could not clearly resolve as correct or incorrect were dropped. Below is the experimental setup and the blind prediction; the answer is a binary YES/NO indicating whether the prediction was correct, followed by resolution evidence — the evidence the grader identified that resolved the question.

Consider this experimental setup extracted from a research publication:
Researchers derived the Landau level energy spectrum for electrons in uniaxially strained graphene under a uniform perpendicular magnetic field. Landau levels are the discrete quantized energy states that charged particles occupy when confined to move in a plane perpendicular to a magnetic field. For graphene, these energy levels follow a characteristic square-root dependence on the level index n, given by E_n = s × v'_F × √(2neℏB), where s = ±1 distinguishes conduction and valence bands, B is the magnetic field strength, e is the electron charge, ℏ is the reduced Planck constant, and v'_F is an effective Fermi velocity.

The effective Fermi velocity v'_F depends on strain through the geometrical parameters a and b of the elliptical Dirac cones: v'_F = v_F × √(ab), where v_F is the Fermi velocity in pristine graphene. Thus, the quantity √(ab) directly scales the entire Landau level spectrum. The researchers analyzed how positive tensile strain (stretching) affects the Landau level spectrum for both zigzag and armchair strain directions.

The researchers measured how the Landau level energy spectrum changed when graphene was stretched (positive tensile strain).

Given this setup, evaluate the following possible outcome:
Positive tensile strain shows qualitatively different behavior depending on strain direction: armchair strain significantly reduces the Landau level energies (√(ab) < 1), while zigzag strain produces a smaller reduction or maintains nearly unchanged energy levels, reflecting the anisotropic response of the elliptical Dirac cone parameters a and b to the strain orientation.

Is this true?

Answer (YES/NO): NO